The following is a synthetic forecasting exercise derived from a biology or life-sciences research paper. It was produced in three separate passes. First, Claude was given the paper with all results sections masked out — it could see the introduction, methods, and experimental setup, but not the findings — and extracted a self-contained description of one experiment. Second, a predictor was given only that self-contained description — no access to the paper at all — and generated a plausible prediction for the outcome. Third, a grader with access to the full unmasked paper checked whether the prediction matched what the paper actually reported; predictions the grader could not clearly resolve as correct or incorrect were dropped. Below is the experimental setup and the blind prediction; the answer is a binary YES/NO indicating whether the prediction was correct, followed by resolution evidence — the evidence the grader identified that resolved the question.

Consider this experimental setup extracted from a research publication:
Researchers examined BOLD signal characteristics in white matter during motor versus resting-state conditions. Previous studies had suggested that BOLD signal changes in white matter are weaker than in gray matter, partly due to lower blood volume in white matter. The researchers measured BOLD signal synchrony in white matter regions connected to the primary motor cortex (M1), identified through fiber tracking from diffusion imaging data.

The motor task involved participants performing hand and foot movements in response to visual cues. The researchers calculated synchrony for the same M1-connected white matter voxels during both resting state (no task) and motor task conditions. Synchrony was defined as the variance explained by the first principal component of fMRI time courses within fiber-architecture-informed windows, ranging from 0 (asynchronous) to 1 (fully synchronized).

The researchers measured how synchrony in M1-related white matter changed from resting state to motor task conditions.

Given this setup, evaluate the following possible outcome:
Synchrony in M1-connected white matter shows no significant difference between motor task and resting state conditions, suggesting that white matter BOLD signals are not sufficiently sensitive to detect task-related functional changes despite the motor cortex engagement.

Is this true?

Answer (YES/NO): NO